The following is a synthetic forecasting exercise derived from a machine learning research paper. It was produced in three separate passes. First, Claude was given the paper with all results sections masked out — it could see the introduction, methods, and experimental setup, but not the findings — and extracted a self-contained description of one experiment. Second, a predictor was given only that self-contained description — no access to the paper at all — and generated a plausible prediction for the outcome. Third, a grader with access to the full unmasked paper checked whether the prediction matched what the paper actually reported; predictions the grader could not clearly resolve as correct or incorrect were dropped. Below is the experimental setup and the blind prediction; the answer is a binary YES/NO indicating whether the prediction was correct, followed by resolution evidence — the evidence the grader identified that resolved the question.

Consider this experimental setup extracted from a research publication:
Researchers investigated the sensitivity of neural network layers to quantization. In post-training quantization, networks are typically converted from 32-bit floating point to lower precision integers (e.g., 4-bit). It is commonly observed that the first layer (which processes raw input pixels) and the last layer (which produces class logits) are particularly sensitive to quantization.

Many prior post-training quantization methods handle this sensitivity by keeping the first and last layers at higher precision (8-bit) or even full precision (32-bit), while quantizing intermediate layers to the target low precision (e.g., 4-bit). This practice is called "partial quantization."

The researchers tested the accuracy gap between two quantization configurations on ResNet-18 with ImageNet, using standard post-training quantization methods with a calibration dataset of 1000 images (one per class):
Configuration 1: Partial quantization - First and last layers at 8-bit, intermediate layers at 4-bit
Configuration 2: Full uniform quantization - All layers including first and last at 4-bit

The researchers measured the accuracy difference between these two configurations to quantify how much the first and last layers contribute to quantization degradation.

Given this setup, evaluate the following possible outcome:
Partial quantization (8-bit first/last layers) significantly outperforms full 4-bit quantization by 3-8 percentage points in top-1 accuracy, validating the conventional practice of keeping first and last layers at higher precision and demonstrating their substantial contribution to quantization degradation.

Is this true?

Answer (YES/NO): NO